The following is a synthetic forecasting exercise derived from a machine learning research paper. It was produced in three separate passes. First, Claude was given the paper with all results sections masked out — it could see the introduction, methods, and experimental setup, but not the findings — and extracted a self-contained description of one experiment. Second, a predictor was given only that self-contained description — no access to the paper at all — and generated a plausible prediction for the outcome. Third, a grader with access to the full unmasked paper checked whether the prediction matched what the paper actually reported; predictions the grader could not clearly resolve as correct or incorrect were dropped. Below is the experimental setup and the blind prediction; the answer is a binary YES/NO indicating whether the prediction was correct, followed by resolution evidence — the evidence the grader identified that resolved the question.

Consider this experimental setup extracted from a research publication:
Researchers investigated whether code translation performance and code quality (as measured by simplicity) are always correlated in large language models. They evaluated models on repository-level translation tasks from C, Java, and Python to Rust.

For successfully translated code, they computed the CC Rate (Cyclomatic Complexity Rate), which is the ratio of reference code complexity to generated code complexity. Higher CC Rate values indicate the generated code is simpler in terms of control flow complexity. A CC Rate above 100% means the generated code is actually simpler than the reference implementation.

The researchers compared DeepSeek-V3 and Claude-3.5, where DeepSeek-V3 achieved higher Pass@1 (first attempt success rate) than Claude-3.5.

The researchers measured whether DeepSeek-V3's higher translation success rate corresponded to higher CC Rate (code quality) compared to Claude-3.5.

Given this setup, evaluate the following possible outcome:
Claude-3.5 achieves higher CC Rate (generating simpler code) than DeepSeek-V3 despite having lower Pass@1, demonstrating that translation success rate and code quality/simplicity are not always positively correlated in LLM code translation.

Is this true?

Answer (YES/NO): YES